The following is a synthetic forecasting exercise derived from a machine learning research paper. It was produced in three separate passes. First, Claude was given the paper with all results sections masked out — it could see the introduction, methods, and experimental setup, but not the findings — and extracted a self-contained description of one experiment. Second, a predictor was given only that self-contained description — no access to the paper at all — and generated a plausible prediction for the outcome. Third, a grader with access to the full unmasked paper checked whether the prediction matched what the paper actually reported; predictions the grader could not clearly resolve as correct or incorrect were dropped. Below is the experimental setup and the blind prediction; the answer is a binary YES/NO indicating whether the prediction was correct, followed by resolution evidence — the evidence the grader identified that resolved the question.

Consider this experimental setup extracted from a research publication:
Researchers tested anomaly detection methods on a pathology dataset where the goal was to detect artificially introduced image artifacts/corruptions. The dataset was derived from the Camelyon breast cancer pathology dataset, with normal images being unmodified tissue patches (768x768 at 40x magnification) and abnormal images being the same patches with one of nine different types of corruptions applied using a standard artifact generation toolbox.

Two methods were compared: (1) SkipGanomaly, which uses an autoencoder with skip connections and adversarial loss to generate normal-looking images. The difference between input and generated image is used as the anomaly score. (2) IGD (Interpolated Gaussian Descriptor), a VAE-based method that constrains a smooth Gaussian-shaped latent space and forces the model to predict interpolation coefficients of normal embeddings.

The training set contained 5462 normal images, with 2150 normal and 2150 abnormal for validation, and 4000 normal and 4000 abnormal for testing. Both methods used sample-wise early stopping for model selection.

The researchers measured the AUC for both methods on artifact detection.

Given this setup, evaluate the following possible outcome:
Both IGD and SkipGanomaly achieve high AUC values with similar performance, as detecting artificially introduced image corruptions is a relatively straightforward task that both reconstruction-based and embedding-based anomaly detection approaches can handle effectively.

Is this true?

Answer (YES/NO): NO